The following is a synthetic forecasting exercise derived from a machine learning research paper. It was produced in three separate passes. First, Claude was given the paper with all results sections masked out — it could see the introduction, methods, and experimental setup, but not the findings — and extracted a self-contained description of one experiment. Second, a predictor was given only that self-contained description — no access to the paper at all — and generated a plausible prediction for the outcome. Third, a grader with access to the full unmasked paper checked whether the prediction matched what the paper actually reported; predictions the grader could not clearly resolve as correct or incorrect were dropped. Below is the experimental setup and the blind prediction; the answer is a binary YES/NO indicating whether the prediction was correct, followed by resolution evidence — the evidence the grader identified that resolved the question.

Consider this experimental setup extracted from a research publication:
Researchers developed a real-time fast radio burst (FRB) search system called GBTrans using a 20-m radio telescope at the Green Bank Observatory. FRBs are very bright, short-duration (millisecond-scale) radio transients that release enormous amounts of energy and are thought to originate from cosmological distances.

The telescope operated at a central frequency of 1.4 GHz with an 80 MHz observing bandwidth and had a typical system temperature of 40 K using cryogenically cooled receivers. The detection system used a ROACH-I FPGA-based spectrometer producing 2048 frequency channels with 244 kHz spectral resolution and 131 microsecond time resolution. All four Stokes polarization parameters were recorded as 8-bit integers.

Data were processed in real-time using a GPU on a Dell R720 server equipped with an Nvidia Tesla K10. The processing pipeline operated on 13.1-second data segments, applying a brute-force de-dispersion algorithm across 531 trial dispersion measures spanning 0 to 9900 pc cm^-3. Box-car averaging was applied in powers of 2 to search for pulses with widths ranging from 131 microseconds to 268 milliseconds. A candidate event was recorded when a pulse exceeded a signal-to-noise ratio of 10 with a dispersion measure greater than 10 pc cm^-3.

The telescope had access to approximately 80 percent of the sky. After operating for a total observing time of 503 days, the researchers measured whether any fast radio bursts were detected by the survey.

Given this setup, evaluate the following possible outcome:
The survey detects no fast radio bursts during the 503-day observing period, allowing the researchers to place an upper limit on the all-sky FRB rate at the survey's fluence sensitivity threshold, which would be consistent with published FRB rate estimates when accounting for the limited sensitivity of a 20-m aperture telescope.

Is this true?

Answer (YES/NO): YES